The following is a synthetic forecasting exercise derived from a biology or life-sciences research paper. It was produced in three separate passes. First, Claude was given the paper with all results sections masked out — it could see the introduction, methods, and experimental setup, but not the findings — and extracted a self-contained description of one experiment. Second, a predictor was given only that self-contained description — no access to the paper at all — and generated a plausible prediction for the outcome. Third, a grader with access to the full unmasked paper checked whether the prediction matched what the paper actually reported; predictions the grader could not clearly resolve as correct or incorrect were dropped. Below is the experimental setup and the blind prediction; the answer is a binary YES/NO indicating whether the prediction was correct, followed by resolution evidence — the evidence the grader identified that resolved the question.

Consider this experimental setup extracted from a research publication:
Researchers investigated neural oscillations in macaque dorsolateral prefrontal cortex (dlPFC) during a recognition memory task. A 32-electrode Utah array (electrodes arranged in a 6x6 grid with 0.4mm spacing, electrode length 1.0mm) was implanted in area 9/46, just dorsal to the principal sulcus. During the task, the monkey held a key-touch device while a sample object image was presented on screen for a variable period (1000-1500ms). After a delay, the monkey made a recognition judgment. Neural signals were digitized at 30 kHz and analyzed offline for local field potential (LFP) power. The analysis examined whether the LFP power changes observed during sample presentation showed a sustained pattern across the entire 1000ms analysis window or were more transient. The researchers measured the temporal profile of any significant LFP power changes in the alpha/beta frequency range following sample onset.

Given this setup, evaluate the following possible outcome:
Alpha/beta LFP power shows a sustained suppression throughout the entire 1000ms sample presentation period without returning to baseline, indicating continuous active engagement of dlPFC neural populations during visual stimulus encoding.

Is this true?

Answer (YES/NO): NO